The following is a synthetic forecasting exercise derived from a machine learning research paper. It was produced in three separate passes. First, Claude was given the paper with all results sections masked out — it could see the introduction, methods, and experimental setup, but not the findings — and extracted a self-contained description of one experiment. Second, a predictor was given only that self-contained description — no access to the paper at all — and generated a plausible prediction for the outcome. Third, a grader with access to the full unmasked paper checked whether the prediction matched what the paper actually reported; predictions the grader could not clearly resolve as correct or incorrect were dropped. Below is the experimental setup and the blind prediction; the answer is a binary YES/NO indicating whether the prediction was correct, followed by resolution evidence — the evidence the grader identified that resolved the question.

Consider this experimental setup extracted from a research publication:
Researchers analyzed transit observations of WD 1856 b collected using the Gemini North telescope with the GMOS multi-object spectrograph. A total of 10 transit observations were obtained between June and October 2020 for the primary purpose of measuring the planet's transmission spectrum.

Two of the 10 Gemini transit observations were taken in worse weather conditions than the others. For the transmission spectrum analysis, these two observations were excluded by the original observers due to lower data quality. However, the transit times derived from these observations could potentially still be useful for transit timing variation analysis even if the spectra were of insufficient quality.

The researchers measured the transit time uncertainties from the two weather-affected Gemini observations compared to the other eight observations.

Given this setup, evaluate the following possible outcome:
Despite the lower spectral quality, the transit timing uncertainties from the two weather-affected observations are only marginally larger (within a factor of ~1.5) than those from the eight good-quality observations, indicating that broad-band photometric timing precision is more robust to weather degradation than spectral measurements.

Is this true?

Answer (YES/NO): NO